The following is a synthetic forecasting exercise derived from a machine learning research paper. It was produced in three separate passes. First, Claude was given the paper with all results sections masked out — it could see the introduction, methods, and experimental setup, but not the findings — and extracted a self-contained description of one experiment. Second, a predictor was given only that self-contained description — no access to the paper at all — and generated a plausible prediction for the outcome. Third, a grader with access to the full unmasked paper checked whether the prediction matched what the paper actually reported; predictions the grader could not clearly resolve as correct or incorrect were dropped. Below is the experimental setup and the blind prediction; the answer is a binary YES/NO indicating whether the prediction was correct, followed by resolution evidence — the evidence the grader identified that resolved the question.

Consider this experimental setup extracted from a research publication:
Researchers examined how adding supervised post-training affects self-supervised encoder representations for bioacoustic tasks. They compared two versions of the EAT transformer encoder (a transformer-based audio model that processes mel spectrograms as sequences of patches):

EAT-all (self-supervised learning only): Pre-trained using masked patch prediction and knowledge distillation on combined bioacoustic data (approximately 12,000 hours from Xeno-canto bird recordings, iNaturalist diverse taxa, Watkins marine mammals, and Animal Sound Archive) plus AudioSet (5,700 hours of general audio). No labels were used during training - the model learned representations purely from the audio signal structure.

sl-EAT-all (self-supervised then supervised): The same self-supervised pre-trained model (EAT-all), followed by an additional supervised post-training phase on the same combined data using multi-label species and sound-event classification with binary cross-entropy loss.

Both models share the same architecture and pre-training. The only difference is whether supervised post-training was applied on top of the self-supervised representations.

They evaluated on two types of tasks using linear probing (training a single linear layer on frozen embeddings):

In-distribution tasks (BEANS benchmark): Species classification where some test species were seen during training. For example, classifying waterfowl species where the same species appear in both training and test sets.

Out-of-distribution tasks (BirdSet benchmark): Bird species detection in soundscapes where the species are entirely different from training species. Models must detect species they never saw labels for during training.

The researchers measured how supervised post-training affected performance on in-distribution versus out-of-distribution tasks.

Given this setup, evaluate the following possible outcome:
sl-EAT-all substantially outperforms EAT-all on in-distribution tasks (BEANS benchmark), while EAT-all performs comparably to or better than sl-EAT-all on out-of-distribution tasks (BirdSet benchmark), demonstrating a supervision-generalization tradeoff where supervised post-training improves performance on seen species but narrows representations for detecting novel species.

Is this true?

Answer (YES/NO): NO